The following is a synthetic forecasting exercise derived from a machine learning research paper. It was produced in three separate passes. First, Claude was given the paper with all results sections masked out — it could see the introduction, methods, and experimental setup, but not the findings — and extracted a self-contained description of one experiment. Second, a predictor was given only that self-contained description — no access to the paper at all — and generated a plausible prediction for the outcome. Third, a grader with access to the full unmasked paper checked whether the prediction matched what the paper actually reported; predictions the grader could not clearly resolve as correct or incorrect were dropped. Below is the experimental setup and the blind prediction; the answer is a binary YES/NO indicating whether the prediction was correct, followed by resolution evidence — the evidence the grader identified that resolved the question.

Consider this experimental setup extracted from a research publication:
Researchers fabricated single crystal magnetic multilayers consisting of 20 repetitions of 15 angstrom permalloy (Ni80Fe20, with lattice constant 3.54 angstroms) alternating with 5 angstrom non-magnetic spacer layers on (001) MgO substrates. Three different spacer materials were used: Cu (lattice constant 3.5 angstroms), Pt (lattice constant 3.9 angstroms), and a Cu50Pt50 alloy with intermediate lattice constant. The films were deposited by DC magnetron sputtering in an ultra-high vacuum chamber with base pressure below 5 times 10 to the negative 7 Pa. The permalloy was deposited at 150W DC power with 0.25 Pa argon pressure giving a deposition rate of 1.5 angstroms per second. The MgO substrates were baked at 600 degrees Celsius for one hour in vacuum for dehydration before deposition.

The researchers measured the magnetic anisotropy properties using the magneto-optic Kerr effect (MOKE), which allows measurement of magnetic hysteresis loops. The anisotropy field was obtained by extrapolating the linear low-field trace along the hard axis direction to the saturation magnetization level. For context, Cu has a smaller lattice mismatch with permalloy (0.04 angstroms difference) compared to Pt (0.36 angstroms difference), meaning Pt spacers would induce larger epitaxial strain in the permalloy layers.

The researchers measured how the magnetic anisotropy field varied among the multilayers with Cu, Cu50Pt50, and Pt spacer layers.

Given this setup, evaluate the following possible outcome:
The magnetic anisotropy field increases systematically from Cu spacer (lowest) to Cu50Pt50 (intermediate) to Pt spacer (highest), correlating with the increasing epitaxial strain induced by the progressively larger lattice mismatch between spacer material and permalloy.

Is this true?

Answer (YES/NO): NO